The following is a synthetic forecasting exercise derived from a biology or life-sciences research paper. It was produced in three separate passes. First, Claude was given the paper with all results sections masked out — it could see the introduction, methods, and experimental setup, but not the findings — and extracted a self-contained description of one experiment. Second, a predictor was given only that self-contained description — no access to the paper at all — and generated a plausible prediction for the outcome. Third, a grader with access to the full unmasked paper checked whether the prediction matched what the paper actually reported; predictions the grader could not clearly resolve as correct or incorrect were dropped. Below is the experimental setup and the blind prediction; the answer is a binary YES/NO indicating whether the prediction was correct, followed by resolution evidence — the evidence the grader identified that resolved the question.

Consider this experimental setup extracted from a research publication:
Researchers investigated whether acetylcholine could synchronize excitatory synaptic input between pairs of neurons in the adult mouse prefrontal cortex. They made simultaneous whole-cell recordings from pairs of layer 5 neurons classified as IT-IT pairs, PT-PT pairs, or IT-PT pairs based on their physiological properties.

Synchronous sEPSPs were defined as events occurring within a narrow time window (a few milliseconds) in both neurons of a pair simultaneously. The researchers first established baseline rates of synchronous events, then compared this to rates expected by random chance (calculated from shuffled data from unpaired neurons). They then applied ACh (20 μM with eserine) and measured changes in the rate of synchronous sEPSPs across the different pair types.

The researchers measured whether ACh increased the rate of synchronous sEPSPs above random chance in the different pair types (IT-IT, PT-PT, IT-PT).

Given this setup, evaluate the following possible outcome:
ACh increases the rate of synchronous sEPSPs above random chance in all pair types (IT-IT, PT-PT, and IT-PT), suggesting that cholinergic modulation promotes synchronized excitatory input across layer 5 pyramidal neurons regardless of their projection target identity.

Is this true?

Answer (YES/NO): NO